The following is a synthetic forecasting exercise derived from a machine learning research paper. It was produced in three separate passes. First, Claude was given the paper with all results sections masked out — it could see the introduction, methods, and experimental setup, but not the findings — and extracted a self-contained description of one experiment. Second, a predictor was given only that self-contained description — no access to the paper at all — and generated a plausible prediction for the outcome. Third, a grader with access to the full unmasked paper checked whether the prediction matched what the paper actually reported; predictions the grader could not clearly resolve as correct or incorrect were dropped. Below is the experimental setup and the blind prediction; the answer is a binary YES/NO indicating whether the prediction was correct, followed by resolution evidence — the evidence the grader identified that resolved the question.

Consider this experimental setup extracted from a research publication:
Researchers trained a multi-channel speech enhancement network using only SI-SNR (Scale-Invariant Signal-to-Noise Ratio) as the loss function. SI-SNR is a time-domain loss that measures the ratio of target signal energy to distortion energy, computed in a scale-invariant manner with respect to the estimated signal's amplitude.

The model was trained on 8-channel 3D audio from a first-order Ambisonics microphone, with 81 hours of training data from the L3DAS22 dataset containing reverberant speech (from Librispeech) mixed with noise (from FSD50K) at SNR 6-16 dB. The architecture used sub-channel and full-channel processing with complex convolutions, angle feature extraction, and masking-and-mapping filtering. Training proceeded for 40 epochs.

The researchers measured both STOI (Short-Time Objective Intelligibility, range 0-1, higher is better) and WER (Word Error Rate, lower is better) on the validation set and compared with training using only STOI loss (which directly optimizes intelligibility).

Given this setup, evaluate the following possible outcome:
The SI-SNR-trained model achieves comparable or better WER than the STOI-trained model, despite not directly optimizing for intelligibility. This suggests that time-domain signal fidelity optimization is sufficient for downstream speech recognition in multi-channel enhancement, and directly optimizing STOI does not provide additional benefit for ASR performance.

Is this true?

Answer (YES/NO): YES